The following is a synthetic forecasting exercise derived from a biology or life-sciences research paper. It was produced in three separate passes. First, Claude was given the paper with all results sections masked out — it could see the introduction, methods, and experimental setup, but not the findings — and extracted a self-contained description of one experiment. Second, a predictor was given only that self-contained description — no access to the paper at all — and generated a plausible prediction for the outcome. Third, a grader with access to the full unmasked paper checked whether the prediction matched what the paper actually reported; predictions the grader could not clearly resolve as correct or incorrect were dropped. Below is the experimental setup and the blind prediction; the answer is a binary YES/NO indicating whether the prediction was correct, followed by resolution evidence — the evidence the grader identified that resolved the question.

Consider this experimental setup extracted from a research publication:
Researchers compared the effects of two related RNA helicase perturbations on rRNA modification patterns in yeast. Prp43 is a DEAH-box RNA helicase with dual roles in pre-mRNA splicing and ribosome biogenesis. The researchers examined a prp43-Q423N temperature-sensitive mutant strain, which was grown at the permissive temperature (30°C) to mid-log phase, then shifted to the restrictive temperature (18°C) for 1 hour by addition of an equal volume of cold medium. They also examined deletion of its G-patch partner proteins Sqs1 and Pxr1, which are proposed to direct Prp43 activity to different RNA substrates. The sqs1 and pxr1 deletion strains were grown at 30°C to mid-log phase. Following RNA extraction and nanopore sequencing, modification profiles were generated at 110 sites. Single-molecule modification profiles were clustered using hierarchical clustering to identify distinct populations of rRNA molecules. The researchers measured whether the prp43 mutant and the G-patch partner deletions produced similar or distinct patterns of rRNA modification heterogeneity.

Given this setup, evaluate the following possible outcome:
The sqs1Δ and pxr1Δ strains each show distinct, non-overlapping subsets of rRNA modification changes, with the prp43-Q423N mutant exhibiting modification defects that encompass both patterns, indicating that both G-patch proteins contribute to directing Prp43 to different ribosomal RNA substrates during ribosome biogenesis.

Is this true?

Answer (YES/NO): NO